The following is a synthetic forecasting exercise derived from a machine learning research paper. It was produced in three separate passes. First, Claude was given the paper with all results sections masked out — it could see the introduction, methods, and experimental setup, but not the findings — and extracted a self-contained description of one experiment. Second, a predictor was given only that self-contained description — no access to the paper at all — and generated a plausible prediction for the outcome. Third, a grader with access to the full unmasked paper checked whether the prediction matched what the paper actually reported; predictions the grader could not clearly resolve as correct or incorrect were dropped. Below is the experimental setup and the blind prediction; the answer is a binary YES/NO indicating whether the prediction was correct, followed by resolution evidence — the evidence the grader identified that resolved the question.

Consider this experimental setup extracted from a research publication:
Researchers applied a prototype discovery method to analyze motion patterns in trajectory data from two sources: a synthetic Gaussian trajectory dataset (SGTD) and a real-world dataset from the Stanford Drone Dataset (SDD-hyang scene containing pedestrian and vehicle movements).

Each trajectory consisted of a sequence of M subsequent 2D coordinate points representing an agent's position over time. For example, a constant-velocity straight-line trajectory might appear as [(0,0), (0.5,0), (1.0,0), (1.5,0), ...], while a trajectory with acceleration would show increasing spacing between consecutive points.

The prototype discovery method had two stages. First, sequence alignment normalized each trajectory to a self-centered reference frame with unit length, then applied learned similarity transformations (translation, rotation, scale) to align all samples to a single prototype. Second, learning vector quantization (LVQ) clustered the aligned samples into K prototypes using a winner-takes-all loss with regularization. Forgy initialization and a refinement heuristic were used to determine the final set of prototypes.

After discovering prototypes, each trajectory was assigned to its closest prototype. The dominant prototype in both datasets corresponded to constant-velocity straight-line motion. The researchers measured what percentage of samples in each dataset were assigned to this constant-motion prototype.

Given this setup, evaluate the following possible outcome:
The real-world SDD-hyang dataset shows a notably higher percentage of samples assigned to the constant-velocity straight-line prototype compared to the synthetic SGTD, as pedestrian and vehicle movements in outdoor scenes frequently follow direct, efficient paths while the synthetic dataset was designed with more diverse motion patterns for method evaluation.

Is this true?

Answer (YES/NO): NO